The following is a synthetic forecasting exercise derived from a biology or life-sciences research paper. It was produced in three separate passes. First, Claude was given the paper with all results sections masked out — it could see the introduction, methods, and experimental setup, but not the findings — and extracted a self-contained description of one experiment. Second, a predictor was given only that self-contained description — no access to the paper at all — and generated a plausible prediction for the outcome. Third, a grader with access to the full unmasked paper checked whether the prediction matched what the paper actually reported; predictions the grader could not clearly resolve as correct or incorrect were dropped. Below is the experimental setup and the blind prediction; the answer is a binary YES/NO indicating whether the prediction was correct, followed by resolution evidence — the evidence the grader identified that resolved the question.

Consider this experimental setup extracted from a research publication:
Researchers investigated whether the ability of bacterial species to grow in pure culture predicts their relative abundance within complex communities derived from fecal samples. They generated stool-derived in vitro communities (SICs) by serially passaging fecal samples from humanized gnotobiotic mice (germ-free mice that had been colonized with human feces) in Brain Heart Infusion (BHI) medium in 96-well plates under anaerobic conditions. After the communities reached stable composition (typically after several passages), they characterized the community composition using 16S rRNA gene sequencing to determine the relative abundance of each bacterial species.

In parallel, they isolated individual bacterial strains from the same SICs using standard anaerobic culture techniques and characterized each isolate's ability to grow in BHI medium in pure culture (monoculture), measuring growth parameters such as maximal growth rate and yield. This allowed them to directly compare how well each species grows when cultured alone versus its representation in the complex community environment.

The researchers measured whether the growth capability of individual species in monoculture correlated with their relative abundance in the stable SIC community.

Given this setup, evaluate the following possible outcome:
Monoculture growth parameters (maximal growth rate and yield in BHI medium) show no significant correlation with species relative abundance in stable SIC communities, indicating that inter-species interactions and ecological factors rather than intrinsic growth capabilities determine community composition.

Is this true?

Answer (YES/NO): YES